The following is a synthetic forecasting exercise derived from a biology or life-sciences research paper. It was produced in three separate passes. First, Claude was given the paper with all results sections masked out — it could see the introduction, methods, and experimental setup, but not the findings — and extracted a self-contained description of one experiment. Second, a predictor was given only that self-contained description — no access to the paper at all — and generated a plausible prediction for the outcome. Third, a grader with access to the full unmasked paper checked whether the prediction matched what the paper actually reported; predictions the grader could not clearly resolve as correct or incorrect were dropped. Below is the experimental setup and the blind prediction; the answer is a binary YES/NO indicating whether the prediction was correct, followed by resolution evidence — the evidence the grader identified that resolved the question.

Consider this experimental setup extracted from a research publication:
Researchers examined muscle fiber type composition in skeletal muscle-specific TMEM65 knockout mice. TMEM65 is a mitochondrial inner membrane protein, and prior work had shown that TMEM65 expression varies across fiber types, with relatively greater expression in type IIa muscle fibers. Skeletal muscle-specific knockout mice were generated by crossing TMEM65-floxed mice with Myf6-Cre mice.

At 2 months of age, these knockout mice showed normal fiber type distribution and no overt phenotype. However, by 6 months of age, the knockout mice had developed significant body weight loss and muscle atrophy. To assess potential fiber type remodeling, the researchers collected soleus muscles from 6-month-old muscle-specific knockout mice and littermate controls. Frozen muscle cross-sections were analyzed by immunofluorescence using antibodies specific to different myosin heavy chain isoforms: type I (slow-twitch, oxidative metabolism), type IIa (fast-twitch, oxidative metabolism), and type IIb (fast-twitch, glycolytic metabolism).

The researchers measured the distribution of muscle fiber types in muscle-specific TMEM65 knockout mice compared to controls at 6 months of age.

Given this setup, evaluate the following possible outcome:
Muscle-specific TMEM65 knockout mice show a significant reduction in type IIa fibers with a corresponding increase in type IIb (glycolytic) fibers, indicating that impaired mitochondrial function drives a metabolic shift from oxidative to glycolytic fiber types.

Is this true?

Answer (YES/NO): NO